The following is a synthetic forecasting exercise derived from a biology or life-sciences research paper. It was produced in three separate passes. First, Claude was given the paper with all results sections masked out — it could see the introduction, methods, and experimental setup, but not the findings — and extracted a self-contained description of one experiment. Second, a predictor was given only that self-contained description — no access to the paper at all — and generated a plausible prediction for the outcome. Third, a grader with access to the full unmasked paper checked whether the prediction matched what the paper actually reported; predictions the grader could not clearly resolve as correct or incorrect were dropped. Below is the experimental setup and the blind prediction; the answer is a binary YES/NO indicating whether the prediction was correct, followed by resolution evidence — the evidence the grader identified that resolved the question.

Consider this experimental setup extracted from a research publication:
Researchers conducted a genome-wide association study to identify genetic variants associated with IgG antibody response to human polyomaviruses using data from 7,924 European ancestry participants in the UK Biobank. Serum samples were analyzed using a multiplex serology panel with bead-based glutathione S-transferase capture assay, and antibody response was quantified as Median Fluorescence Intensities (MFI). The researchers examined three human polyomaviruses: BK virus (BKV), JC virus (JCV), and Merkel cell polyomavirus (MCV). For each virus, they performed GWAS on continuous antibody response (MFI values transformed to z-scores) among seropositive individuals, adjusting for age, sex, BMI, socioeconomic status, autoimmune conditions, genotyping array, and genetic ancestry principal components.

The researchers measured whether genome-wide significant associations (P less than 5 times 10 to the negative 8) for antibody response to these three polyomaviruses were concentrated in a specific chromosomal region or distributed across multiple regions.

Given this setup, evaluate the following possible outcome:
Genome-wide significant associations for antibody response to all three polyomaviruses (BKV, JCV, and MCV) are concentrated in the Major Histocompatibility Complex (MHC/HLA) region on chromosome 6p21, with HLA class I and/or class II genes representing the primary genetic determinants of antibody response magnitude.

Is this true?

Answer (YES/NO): NO